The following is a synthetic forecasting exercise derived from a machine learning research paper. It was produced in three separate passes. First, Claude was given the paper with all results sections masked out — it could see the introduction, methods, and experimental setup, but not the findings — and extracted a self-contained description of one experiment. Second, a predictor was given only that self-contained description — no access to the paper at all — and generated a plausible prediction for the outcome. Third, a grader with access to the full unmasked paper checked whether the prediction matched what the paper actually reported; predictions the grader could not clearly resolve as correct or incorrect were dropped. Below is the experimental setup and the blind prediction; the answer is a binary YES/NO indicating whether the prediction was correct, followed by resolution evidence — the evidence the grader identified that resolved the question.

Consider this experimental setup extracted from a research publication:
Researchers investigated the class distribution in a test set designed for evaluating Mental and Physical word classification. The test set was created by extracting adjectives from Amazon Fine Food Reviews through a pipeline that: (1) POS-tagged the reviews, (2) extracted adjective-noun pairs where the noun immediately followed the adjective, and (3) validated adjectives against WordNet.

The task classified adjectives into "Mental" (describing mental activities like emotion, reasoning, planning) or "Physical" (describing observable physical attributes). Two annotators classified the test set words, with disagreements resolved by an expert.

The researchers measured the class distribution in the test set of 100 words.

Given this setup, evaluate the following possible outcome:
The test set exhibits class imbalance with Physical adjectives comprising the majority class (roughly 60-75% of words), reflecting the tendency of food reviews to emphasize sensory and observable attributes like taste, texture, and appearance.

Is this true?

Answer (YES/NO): YES